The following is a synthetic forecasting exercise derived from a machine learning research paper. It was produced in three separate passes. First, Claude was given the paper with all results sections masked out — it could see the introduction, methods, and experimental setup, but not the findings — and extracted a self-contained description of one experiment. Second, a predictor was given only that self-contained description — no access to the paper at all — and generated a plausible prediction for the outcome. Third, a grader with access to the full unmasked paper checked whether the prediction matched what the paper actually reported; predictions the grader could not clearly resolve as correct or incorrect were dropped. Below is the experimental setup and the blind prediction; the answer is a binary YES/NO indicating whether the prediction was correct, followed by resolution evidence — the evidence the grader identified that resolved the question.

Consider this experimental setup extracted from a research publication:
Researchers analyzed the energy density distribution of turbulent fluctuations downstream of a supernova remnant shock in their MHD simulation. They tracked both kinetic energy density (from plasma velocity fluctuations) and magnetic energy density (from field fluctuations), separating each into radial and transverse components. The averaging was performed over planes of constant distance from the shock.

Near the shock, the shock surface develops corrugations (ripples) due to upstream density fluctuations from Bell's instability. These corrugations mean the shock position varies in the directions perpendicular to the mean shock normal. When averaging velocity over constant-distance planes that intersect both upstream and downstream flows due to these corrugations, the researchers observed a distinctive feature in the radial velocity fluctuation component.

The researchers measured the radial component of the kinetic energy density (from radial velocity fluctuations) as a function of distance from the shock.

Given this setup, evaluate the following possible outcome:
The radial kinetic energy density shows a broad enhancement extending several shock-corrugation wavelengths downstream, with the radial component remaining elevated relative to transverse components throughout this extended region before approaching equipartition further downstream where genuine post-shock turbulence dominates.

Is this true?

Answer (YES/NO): NO